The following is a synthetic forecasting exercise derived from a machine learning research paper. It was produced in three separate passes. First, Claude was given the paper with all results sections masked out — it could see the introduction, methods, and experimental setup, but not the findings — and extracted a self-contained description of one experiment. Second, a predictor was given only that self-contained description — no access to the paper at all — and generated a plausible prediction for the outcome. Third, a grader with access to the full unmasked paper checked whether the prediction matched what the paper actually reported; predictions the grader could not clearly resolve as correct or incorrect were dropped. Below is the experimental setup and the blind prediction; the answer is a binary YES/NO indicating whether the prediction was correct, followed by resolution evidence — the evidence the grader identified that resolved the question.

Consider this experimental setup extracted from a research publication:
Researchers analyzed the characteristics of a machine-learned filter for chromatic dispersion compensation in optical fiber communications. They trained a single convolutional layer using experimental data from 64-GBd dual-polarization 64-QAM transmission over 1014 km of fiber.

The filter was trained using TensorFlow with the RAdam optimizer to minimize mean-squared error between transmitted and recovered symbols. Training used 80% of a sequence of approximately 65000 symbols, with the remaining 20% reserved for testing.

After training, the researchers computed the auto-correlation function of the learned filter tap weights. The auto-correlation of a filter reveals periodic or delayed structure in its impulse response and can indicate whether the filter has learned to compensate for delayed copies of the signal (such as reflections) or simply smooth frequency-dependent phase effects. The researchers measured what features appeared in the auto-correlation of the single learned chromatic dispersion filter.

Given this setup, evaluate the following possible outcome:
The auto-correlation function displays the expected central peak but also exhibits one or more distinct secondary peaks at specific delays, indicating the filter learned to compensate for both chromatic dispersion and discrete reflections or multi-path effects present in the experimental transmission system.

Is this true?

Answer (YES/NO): YES